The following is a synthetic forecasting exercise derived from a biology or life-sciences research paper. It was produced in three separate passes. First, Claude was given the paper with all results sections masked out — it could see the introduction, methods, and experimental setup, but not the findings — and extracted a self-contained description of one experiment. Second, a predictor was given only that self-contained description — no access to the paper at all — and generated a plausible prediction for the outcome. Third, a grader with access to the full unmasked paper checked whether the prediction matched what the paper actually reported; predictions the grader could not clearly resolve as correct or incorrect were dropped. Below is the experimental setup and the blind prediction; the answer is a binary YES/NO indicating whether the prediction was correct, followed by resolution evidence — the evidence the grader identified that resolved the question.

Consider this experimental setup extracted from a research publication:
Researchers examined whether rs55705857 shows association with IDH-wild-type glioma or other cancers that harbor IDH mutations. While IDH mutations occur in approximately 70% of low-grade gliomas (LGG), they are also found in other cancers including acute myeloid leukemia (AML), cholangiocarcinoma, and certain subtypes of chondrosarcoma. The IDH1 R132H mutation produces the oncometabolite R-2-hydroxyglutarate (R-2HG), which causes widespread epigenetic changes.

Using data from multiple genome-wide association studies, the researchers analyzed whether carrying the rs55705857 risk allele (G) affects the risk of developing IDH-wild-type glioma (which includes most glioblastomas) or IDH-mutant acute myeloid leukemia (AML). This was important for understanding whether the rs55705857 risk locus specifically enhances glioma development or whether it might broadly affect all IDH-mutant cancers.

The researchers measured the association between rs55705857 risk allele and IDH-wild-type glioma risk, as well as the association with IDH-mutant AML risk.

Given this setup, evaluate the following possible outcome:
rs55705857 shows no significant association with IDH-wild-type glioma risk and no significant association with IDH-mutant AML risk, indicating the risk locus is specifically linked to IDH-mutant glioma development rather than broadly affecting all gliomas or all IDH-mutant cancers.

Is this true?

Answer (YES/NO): YES